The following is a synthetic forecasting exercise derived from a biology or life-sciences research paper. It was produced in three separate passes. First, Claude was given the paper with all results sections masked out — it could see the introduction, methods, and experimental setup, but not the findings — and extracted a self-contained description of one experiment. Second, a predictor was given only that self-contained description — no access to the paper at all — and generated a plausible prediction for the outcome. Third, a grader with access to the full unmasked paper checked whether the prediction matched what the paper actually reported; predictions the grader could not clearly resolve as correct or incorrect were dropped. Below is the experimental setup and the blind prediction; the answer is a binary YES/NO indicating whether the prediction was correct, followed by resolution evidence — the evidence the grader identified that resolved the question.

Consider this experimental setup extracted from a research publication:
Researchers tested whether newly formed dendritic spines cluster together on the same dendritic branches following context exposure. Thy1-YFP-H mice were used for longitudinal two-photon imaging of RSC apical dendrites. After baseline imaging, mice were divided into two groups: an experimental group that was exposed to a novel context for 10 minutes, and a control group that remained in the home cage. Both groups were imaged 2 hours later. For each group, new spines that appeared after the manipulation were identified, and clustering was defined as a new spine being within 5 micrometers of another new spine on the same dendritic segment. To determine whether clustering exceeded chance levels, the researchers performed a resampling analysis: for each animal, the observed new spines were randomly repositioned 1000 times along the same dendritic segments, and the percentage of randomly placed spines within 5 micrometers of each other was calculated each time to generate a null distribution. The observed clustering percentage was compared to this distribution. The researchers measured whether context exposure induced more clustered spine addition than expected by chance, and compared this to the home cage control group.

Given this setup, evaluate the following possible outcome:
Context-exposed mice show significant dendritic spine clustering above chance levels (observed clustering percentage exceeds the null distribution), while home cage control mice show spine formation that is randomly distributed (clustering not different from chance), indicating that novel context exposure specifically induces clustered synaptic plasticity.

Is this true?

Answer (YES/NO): YES